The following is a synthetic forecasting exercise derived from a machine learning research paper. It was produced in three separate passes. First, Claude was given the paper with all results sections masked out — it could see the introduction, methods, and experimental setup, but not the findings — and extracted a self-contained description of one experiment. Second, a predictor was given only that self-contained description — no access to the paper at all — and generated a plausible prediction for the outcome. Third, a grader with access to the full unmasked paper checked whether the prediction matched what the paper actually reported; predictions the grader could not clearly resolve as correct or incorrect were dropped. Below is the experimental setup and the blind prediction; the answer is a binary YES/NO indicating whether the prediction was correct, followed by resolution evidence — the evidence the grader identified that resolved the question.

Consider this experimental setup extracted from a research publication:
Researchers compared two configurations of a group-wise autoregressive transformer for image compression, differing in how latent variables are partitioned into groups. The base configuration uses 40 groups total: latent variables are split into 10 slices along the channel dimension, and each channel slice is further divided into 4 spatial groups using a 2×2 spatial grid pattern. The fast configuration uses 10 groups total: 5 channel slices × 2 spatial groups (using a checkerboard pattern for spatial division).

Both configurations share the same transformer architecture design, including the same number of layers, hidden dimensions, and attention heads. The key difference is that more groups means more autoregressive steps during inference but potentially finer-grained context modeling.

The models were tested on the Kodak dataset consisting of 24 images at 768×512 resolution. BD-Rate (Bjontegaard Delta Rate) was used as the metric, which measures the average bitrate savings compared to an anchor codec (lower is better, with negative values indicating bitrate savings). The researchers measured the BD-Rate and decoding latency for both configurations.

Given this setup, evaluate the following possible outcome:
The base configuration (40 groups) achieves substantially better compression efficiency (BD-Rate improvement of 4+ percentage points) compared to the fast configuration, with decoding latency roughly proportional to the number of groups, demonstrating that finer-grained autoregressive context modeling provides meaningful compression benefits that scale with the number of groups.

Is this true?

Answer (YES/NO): NO